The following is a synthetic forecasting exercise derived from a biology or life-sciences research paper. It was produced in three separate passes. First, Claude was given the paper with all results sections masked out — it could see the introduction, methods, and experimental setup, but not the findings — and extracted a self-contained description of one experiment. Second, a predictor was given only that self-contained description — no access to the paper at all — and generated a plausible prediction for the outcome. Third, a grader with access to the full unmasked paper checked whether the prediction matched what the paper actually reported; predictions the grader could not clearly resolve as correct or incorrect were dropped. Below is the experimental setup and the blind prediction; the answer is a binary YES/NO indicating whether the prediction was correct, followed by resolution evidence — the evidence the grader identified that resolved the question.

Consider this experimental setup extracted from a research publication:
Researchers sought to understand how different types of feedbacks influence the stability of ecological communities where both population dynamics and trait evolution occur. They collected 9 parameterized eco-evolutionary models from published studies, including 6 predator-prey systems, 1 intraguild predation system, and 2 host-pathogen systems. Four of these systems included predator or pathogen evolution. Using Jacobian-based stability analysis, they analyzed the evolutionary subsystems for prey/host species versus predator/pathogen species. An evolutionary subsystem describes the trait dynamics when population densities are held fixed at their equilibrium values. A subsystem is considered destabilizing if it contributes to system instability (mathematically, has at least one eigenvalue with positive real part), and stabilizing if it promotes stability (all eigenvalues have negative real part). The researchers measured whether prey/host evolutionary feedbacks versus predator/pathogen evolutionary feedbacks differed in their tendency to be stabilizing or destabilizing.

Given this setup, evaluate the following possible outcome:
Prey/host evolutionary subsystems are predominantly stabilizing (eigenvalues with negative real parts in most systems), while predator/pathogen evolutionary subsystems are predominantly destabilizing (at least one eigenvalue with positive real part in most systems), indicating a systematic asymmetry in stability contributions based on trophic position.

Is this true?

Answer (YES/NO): NO